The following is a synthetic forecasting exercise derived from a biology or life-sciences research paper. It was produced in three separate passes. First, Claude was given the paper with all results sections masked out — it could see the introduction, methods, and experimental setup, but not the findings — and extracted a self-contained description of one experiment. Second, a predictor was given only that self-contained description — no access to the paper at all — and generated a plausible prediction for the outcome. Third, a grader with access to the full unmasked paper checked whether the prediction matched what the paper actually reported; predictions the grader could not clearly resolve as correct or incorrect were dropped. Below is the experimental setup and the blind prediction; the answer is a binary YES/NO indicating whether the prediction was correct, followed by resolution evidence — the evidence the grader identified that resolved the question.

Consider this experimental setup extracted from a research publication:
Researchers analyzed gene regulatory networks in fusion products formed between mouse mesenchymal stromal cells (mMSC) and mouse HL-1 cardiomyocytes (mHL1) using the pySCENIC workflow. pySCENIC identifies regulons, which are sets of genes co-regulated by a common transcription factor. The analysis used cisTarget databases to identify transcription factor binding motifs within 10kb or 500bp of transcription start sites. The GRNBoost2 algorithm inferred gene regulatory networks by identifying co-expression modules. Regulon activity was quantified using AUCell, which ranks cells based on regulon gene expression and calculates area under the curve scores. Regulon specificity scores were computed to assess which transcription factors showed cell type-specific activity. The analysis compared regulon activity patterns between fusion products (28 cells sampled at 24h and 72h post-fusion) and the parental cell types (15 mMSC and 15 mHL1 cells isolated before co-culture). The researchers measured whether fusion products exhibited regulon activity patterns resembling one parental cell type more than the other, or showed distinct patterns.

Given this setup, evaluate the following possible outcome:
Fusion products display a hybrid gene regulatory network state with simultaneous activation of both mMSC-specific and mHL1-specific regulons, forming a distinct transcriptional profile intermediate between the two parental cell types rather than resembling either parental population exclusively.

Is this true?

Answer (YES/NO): NO